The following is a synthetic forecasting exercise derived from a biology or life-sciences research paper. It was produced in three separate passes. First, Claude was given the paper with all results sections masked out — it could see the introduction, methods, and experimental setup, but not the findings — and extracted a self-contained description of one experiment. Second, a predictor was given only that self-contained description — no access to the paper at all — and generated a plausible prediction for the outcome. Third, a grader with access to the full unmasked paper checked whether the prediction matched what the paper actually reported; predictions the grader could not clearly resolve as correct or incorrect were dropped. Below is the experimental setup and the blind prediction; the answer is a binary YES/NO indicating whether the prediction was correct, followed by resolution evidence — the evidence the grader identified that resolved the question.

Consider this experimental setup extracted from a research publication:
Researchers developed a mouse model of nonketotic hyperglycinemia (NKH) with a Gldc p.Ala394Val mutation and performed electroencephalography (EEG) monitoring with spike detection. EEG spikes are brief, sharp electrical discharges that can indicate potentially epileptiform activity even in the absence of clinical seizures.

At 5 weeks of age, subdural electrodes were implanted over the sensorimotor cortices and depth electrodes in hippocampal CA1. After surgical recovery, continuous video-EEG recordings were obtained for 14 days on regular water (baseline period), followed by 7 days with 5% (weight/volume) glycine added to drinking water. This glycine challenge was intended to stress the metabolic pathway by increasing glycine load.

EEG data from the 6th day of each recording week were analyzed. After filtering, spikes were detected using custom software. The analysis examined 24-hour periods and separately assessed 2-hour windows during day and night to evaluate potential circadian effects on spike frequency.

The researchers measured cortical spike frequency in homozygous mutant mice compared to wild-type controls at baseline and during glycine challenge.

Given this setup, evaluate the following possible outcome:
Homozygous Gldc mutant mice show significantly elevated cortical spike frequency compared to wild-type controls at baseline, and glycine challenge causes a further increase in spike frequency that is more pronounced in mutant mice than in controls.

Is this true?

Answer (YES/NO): NO